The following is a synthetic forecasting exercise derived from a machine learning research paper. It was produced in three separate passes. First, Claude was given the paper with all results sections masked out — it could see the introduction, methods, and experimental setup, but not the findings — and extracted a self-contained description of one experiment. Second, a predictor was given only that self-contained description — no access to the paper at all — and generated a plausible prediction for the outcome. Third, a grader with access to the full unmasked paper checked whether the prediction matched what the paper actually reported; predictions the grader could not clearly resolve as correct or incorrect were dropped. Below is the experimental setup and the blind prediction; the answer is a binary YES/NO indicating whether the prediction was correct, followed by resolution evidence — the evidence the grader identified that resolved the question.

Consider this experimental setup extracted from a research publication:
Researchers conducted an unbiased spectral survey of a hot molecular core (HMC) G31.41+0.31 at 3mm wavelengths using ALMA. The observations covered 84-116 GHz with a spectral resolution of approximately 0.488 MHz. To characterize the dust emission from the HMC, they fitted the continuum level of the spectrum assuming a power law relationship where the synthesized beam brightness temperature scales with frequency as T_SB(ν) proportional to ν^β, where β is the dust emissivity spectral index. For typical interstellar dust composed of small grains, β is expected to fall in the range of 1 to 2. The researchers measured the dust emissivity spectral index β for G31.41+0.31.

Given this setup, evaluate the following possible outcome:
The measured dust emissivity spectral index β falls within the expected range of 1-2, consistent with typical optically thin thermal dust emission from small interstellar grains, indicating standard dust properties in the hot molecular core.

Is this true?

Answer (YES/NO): NO